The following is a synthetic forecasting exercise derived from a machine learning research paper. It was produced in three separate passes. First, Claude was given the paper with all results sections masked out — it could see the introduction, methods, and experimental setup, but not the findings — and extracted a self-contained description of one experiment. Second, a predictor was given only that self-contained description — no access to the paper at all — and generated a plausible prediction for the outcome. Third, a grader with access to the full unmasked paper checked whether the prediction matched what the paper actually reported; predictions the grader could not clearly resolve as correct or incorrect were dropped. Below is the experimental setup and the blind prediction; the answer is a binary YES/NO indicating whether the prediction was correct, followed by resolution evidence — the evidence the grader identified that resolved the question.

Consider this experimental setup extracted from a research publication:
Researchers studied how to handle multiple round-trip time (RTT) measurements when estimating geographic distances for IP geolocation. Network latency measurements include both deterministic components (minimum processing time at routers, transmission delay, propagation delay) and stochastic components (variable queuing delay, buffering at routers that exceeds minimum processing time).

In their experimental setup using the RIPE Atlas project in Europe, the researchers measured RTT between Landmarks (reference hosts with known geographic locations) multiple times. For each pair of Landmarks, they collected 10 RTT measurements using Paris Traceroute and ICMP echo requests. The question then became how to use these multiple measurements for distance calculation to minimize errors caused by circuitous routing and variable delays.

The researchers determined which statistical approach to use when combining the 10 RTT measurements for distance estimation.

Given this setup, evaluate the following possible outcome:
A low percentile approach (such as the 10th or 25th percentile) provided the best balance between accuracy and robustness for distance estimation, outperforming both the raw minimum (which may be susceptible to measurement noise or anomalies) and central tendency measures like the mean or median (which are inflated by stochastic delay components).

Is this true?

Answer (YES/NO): NO